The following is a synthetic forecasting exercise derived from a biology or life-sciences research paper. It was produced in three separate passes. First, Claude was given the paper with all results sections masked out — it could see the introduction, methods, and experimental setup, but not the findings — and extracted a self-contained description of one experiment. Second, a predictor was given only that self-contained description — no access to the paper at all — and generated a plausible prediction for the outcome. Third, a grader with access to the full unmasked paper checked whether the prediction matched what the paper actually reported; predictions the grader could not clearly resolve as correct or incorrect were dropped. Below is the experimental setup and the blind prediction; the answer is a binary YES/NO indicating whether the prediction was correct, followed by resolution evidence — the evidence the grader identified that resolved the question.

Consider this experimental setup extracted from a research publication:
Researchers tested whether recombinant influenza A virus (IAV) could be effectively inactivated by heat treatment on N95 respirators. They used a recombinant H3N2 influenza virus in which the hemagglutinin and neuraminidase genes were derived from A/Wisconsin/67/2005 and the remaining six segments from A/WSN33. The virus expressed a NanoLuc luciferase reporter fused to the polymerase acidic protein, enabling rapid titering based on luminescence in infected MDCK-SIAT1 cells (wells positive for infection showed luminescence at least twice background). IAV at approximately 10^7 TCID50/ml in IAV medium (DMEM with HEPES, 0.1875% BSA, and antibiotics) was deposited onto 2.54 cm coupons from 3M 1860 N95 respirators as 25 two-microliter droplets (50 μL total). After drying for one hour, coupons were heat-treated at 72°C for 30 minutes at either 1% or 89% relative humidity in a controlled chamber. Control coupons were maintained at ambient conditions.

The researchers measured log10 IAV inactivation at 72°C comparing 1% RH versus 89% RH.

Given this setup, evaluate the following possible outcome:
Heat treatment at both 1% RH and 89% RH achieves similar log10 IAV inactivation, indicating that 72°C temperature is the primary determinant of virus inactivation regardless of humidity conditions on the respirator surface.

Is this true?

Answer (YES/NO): NO